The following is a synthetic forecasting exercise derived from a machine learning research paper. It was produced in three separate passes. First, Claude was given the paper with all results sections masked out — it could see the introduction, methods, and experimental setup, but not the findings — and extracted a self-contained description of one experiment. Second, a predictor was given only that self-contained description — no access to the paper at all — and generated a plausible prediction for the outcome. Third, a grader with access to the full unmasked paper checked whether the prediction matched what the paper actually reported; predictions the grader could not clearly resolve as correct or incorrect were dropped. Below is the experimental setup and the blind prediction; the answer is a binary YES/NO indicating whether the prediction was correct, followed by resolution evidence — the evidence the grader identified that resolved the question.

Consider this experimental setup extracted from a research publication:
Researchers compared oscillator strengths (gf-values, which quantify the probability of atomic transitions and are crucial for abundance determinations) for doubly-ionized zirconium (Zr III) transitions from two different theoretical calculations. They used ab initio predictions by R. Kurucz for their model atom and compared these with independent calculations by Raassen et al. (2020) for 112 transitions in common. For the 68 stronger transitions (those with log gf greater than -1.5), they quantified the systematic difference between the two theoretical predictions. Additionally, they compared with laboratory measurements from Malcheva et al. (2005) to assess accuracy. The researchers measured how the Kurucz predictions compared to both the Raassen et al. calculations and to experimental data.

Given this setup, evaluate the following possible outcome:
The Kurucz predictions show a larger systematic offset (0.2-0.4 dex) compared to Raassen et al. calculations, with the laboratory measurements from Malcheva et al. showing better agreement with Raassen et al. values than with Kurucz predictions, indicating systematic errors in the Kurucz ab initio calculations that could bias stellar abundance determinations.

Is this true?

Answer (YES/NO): NO